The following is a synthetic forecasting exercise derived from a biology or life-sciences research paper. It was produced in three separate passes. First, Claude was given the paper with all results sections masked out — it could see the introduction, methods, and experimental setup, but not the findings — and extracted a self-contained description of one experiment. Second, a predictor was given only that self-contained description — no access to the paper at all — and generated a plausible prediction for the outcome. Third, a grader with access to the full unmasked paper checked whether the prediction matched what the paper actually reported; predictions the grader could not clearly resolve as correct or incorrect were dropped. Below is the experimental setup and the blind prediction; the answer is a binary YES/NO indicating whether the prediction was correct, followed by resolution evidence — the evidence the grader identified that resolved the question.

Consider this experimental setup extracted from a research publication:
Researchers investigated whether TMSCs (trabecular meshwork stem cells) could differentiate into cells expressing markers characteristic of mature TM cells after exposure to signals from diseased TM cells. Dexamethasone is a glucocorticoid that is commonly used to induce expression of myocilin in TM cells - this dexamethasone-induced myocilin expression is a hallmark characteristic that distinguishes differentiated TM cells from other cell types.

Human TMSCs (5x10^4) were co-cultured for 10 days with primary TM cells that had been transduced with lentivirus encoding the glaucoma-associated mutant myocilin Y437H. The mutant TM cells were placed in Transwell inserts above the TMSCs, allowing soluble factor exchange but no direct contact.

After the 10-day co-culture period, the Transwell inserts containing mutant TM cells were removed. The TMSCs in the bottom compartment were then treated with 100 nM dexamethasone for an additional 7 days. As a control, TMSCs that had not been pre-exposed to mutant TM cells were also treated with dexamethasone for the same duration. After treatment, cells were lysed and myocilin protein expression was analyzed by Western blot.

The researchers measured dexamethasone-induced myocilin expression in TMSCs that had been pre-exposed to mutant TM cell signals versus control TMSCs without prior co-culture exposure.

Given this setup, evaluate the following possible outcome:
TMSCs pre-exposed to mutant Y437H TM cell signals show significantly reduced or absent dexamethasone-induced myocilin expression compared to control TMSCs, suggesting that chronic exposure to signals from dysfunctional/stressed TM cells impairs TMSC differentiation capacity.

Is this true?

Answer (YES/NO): NO